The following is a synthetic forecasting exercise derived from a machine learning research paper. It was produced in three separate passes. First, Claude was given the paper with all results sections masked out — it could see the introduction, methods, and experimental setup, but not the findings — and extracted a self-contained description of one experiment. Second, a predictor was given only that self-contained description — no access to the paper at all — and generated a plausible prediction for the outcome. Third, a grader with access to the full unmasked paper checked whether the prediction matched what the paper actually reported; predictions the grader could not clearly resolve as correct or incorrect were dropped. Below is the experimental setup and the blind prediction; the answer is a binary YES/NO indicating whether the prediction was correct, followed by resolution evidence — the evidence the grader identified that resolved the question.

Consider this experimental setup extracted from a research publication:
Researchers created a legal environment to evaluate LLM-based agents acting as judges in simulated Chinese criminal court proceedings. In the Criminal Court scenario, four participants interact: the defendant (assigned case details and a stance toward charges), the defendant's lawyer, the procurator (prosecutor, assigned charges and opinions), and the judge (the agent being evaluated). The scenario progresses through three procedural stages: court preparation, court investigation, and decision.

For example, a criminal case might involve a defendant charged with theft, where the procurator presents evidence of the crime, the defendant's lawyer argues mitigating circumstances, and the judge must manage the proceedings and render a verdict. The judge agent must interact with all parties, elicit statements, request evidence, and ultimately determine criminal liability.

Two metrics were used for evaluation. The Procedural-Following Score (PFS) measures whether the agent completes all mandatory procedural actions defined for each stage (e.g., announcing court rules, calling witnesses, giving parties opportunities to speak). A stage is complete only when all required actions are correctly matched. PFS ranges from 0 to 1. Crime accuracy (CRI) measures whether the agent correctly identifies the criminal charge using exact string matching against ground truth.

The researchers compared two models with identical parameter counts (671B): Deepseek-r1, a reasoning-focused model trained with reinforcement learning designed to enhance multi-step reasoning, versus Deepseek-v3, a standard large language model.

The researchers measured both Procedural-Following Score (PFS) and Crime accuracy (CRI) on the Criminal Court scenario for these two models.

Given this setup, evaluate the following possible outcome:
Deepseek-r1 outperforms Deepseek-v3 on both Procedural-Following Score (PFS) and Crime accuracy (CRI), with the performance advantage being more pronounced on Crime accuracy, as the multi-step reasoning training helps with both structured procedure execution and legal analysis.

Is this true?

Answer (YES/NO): NO